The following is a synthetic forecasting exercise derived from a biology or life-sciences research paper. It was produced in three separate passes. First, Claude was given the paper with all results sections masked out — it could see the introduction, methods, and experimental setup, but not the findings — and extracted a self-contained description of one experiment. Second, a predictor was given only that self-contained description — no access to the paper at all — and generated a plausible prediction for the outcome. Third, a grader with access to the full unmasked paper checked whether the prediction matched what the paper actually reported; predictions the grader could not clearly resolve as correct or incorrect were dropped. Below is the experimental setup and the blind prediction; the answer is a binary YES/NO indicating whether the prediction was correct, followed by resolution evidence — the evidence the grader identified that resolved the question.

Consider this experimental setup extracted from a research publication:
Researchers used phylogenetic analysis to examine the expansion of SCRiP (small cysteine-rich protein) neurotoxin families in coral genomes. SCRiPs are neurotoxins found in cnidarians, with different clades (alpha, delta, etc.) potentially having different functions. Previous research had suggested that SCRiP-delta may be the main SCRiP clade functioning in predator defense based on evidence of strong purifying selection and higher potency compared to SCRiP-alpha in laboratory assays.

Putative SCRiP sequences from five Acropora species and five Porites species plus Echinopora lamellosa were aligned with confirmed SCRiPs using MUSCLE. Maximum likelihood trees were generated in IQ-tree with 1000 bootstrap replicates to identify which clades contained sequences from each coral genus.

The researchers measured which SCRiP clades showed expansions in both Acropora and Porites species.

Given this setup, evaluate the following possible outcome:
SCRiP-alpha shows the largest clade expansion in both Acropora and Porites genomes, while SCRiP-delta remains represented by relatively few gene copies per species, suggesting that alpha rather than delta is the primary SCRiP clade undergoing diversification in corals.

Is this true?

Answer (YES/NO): NO